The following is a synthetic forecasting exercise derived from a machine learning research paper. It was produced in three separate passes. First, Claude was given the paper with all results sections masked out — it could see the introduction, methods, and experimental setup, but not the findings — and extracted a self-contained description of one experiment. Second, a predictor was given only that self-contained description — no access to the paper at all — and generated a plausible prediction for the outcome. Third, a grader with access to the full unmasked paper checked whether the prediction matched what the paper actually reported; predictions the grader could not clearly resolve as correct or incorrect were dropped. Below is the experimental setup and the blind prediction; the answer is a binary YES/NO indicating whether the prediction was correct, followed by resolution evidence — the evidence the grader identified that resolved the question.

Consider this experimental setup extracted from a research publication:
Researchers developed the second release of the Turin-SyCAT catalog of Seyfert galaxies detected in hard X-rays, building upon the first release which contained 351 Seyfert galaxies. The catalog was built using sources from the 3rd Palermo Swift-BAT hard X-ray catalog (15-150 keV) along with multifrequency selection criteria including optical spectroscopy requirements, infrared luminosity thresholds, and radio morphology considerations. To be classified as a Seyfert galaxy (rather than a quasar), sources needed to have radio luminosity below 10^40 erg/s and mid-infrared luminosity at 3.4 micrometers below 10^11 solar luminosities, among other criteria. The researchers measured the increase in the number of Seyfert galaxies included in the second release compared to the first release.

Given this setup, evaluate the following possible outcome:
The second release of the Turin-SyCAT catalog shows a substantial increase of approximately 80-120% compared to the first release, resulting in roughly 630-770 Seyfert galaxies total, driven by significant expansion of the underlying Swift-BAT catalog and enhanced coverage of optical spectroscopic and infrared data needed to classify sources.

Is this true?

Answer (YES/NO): YES